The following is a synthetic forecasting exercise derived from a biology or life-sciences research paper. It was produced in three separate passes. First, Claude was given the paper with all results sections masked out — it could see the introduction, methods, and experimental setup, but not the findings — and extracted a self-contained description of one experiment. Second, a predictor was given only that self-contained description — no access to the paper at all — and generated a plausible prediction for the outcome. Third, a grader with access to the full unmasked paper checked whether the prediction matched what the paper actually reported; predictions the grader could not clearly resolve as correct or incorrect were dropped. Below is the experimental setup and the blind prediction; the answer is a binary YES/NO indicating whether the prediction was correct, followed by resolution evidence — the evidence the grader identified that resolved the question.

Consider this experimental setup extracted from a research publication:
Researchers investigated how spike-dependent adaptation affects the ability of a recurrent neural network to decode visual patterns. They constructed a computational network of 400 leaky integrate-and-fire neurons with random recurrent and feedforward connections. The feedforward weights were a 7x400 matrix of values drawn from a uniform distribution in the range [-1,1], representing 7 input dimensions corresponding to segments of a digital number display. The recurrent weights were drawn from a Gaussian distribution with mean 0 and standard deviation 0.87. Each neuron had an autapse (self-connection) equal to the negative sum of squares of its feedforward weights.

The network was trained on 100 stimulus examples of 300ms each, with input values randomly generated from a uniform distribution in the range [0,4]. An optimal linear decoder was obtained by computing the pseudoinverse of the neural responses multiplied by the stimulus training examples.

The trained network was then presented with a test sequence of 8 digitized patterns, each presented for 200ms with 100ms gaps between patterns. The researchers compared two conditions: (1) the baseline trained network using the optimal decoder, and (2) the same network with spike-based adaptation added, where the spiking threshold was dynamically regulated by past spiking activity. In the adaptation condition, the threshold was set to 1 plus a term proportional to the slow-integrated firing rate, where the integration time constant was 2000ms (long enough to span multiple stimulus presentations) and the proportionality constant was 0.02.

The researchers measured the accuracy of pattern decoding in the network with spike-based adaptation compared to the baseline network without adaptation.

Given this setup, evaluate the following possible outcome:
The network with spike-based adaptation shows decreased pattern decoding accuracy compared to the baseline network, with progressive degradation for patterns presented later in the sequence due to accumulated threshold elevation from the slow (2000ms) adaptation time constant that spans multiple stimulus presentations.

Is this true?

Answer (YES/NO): YES